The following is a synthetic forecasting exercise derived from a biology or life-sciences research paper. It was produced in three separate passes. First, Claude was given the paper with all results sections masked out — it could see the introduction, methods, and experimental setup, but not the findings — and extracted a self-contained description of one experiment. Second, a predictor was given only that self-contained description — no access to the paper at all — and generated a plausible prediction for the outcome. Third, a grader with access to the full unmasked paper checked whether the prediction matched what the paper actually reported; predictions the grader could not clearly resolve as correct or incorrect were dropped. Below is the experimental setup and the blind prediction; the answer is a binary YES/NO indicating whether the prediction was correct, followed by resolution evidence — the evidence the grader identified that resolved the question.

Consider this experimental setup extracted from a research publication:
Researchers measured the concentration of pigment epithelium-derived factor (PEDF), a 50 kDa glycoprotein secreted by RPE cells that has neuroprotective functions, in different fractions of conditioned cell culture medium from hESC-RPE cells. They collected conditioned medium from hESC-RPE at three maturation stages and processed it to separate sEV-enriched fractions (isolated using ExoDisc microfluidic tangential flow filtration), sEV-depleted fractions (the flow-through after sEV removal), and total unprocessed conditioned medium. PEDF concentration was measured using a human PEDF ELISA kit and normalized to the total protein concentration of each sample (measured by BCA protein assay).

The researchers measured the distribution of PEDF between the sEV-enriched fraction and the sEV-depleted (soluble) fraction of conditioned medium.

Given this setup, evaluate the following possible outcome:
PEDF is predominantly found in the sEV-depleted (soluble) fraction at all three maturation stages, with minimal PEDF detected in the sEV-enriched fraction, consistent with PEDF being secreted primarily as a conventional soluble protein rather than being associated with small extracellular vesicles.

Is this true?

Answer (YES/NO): NO